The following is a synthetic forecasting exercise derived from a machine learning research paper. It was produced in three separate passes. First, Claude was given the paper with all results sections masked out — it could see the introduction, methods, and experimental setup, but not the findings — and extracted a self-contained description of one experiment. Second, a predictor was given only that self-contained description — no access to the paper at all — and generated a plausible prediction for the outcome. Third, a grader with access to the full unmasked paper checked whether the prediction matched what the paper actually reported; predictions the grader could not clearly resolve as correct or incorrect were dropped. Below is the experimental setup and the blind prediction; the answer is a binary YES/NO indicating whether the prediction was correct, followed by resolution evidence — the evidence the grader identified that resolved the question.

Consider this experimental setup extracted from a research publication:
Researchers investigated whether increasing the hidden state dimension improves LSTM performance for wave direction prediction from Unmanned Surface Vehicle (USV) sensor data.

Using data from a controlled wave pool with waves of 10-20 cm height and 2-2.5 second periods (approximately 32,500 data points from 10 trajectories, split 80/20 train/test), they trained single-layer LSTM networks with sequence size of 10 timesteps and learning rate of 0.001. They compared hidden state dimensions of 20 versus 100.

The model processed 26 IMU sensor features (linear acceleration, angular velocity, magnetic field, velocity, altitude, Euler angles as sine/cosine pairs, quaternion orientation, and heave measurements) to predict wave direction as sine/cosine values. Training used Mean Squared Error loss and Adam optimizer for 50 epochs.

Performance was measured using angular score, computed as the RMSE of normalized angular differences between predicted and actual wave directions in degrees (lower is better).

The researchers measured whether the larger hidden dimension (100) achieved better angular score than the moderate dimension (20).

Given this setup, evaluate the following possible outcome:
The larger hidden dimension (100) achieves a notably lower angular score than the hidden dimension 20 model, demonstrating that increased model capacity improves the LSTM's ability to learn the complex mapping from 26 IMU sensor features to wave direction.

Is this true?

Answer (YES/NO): NO